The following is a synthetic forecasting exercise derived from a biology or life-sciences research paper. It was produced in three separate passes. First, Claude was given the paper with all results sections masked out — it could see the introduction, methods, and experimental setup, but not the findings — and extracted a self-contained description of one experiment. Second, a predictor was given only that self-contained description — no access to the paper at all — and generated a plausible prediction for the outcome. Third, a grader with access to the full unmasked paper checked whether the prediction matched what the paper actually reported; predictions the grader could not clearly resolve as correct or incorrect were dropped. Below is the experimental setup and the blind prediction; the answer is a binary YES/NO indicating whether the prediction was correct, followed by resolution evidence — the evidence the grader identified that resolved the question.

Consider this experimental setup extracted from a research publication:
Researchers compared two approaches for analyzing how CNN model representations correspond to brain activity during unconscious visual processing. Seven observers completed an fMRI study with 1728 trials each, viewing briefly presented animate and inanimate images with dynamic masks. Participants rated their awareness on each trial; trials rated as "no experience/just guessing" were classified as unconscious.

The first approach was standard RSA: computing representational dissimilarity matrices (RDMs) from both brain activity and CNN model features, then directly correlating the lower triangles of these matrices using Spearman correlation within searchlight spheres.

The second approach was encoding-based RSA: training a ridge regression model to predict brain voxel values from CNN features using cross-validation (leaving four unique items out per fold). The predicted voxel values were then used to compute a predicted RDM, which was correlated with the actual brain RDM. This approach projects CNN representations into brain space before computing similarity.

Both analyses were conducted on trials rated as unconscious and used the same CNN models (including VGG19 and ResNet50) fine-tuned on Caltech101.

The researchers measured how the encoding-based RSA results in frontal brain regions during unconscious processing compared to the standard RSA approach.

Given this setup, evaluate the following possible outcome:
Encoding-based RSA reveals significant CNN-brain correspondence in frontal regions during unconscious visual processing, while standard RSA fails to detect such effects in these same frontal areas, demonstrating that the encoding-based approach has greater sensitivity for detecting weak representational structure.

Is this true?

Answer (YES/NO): NO